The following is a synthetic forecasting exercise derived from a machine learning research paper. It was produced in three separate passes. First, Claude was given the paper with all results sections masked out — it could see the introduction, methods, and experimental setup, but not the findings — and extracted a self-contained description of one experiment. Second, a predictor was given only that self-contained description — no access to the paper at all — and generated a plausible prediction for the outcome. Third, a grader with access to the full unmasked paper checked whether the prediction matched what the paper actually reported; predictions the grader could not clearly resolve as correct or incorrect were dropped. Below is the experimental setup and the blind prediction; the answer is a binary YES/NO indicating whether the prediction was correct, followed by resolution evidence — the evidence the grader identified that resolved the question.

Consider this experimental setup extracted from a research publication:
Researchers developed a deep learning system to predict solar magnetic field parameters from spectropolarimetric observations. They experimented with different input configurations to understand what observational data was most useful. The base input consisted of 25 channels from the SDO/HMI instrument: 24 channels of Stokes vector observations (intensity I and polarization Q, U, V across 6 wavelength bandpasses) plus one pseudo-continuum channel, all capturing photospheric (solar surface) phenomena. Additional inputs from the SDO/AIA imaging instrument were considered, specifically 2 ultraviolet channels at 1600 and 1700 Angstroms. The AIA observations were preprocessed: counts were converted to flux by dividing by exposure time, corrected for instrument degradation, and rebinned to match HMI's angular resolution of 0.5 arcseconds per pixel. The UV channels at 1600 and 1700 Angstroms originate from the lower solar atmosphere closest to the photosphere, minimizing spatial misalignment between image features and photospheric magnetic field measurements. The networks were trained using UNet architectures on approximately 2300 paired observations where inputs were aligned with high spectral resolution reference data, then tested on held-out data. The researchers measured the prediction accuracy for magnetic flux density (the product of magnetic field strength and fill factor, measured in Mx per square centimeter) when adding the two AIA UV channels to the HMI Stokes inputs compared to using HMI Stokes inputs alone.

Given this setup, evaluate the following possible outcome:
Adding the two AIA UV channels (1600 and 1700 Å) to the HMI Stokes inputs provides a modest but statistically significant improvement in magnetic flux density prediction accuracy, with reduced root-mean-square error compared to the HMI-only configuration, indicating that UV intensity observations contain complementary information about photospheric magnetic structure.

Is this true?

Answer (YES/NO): NO